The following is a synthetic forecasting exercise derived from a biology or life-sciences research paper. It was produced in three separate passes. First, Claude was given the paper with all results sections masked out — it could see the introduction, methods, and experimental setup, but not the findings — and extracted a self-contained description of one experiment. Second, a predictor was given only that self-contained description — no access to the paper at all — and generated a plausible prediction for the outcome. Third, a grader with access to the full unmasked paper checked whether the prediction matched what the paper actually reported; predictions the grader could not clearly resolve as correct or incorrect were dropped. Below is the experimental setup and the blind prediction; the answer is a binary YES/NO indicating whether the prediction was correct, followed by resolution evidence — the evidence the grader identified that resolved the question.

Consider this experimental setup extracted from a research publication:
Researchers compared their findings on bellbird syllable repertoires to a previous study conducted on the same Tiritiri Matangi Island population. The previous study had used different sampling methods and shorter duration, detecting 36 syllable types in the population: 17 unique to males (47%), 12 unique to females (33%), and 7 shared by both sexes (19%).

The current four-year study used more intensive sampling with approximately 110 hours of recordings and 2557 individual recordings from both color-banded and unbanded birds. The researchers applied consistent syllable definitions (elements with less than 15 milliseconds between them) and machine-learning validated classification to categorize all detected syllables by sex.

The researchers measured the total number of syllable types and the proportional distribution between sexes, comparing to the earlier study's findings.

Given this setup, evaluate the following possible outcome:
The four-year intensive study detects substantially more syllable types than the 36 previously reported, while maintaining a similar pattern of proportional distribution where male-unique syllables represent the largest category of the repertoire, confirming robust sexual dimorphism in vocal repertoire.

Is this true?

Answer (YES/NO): YES